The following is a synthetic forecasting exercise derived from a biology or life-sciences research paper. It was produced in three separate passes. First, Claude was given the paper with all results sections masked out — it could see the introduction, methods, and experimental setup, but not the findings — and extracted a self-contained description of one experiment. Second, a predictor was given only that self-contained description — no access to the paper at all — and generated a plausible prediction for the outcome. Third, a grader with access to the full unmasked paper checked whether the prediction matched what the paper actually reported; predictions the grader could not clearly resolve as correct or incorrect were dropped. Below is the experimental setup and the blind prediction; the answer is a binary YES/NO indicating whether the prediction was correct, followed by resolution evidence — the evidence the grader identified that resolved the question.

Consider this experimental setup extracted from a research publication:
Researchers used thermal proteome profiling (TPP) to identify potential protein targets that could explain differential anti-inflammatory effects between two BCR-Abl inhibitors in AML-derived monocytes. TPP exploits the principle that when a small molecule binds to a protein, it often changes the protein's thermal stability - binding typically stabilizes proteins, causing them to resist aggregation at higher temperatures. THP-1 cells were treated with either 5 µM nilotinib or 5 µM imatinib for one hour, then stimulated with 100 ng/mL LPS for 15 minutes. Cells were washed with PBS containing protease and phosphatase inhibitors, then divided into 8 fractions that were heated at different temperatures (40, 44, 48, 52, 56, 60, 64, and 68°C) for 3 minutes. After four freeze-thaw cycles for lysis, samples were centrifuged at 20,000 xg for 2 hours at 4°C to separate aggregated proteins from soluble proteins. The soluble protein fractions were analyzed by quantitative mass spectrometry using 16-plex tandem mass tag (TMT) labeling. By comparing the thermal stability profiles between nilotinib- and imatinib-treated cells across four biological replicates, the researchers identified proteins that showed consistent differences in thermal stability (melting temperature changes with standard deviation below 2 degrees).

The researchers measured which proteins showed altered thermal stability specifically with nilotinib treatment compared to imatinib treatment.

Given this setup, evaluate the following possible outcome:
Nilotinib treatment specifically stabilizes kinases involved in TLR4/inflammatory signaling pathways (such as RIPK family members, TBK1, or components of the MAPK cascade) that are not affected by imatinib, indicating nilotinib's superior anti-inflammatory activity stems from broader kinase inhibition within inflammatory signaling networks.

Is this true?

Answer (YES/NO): YES